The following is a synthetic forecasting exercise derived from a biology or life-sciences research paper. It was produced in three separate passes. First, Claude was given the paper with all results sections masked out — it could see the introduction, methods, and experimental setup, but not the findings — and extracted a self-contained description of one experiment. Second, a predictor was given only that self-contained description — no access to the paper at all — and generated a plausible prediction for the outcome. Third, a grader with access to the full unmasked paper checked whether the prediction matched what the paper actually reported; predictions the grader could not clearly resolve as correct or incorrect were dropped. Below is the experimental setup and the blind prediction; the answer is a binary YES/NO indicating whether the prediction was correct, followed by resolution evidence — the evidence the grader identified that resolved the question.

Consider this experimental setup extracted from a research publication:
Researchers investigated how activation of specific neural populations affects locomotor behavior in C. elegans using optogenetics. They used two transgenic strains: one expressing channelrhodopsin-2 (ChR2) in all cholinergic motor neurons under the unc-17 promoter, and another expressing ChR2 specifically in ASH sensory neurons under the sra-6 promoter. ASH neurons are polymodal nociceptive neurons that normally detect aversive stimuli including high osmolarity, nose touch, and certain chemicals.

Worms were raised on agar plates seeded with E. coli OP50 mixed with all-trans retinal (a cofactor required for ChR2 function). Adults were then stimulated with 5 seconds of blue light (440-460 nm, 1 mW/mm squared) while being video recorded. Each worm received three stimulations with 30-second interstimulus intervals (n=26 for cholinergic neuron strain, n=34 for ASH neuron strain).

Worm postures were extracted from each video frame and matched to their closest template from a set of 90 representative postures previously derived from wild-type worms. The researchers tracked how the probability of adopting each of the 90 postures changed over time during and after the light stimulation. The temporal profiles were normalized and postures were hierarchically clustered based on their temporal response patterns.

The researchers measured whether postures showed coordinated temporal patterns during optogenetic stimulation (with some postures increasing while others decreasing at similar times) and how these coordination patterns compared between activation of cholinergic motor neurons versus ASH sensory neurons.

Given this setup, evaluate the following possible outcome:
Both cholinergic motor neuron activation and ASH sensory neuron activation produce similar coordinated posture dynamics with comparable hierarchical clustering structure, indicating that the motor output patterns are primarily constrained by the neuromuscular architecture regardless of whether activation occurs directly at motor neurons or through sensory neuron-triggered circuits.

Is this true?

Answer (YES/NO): NO